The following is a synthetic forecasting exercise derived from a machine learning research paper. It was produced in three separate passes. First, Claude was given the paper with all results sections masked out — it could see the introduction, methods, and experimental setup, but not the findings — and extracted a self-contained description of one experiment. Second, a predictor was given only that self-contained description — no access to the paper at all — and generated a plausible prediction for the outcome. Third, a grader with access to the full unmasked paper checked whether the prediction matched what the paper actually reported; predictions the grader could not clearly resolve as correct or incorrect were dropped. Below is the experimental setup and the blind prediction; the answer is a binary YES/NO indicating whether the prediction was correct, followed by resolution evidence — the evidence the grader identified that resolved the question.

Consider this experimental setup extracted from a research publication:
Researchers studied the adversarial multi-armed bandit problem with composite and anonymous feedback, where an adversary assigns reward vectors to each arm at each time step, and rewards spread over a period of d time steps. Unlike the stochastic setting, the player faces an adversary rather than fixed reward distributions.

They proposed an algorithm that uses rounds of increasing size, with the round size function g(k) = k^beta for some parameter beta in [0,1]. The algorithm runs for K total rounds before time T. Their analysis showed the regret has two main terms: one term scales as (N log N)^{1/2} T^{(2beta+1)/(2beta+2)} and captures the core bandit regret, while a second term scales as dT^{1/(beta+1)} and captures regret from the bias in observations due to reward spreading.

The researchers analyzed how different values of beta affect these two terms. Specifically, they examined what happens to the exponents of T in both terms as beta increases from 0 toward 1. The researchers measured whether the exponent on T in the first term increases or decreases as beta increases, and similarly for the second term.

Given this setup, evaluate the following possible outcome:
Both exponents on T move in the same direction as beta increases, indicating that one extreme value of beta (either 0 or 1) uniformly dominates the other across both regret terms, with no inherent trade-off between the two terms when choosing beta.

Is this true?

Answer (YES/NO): NO